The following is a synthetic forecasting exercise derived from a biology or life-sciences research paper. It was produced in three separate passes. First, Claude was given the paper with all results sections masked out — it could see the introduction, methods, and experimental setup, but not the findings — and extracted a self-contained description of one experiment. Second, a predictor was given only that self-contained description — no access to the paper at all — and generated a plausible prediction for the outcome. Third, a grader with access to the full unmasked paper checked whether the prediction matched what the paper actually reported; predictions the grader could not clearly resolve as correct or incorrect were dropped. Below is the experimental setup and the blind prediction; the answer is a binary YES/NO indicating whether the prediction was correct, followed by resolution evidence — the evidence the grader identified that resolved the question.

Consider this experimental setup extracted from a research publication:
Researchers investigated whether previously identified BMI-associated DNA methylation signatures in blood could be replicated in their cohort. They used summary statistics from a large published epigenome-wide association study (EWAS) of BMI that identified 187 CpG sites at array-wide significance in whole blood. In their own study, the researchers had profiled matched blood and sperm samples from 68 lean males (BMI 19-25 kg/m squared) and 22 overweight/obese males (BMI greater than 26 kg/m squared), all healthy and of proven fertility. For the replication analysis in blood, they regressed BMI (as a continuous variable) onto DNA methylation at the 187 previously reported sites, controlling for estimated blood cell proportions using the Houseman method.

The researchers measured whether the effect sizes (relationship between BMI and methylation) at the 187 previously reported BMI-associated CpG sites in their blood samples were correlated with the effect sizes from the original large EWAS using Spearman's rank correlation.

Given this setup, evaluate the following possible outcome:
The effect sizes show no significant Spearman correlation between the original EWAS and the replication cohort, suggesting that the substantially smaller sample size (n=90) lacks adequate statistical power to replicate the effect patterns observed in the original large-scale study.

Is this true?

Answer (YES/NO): NO